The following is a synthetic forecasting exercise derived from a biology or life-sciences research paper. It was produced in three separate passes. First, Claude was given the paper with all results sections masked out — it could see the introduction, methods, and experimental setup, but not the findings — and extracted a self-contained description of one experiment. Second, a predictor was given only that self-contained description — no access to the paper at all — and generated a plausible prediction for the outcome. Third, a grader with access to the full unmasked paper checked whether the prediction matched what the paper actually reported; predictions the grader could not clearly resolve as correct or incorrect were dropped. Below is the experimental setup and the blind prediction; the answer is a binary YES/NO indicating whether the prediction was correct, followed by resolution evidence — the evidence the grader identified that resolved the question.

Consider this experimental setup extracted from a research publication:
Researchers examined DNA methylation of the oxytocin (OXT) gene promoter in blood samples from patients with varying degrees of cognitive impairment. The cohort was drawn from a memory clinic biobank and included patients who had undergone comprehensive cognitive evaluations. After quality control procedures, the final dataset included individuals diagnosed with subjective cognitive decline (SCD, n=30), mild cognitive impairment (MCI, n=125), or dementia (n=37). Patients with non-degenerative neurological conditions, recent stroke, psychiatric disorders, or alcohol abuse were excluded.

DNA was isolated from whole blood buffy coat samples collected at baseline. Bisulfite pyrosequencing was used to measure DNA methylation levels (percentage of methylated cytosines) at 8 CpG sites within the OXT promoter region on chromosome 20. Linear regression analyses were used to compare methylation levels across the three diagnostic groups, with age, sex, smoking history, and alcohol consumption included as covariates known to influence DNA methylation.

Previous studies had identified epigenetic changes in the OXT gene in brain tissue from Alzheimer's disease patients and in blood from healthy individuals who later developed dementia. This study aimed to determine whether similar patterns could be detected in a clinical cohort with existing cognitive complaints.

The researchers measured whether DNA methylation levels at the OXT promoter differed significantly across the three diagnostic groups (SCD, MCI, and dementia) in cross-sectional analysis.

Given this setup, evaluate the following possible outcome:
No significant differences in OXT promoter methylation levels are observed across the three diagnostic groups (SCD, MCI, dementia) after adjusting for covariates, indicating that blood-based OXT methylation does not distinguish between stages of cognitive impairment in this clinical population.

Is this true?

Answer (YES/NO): YES